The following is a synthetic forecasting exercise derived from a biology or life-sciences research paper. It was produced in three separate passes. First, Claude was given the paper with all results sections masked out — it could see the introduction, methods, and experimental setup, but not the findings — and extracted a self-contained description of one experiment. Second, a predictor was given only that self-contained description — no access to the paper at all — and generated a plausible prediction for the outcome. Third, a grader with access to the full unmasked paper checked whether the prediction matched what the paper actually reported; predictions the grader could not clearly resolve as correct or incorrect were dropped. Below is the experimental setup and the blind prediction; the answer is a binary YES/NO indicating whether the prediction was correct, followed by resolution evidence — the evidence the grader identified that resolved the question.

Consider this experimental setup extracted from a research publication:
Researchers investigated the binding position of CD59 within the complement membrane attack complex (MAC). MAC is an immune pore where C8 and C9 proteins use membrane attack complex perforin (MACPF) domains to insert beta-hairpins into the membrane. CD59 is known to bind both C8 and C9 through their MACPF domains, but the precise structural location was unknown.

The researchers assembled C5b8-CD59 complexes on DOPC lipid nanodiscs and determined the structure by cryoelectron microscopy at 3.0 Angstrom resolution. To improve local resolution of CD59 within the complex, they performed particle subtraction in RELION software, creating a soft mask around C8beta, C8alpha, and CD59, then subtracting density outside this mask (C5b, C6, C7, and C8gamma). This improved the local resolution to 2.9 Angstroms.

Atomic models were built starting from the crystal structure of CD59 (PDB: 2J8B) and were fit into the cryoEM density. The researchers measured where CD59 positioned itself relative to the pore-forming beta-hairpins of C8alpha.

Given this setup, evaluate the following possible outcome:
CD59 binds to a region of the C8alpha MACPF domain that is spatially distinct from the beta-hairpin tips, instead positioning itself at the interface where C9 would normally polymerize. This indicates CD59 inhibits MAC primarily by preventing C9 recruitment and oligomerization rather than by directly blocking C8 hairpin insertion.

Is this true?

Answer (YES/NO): NO